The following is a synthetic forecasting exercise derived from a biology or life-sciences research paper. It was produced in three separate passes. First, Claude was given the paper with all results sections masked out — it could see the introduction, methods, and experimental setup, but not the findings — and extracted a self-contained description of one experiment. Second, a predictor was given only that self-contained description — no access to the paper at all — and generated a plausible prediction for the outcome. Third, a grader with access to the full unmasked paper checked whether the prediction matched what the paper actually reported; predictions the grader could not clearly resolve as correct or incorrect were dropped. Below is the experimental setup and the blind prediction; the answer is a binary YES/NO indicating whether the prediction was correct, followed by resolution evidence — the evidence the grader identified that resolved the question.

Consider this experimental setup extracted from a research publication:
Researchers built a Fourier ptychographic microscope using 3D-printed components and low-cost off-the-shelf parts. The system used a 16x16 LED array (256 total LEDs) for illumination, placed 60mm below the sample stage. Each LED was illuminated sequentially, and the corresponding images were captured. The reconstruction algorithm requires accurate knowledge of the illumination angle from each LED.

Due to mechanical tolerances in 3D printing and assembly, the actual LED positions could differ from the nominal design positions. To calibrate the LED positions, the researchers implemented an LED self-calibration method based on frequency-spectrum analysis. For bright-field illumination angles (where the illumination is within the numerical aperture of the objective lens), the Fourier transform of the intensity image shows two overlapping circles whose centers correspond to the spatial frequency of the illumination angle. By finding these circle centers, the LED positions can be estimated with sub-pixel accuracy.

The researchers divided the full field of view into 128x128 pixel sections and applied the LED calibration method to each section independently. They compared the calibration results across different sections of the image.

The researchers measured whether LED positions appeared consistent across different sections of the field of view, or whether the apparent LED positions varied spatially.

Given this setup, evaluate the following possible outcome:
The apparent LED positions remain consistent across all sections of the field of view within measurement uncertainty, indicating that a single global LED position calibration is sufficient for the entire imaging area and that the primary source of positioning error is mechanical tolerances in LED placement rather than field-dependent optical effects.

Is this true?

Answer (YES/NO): NO